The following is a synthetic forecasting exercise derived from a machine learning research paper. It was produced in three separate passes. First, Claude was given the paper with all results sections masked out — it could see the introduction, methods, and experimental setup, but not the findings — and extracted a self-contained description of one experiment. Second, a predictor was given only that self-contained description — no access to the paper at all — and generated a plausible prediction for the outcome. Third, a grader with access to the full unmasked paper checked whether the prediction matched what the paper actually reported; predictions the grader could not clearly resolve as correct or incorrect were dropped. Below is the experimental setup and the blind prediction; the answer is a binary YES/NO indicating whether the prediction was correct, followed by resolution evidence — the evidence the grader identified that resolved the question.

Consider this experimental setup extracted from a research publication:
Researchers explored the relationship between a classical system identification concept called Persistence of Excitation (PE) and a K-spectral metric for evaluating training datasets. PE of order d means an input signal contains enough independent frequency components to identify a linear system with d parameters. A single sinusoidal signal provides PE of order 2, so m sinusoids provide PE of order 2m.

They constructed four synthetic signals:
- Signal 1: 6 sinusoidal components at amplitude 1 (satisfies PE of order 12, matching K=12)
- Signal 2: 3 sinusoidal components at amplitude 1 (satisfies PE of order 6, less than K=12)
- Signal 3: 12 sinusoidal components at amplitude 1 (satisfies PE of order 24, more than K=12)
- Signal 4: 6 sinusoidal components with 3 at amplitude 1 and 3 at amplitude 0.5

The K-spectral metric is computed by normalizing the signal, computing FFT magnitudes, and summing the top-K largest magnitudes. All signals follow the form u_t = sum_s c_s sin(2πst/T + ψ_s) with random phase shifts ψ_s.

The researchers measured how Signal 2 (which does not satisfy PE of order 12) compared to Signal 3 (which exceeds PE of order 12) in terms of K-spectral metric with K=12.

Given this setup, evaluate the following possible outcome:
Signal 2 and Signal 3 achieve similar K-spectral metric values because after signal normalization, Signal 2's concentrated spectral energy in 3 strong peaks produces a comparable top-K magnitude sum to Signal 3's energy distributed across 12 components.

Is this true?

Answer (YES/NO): NO